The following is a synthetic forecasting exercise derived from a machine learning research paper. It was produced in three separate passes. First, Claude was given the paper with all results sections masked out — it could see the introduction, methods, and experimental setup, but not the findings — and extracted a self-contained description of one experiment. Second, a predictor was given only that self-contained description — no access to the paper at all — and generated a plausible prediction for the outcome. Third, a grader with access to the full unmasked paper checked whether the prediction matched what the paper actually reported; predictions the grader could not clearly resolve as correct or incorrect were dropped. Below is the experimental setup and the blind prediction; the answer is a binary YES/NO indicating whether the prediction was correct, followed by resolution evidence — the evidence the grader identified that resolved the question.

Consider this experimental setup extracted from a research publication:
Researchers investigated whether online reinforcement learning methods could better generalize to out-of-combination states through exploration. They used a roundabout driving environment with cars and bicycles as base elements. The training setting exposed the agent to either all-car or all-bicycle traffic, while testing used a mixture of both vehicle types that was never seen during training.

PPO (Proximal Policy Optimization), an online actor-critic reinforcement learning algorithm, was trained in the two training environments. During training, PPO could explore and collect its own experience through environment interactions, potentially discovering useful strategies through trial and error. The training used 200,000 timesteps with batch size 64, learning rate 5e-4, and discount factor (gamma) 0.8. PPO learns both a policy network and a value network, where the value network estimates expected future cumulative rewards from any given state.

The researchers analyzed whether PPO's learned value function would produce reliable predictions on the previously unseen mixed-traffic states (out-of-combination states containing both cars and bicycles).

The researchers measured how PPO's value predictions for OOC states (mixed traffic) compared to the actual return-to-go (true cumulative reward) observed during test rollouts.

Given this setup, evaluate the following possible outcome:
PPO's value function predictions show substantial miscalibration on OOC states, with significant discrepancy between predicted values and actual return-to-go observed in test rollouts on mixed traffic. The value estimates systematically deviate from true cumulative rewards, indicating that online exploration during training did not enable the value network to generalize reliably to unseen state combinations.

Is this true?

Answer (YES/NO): YES